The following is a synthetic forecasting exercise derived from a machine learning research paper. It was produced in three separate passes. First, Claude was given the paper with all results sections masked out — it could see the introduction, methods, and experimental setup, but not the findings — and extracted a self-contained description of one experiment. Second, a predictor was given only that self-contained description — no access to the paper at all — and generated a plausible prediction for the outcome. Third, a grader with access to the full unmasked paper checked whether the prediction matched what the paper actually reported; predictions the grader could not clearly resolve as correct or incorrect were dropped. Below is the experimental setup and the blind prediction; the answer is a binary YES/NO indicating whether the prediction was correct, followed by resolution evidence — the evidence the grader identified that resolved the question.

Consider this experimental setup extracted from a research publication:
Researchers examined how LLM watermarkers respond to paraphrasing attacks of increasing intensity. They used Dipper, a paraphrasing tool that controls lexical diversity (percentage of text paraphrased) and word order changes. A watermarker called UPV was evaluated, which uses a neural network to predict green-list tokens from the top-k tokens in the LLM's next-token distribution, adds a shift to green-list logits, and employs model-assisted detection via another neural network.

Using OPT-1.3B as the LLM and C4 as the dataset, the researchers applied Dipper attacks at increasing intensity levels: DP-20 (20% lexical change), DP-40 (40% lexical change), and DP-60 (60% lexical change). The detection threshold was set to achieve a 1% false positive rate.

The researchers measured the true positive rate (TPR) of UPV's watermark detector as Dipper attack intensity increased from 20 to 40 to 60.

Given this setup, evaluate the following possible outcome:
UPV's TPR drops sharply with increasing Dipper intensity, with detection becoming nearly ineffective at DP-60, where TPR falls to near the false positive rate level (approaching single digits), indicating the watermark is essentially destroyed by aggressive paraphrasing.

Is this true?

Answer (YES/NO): NO